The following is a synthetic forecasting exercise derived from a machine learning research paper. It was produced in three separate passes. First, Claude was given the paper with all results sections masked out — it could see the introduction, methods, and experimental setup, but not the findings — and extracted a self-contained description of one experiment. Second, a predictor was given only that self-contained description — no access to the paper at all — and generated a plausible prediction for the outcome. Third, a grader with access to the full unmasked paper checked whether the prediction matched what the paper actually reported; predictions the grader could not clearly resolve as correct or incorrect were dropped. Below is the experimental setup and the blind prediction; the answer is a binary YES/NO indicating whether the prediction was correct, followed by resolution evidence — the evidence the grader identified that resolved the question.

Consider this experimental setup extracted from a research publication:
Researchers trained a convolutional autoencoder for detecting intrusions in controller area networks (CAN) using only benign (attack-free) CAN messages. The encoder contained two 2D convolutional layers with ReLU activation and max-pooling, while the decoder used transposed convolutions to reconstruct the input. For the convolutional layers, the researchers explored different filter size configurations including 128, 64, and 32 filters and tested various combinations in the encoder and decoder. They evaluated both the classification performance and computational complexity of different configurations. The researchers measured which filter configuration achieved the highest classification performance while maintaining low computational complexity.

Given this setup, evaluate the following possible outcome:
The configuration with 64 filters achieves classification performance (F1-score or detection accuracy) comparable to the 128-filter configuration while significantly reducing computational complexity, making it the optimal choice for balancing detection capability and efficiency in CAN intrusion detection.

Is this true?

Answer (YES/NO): NO